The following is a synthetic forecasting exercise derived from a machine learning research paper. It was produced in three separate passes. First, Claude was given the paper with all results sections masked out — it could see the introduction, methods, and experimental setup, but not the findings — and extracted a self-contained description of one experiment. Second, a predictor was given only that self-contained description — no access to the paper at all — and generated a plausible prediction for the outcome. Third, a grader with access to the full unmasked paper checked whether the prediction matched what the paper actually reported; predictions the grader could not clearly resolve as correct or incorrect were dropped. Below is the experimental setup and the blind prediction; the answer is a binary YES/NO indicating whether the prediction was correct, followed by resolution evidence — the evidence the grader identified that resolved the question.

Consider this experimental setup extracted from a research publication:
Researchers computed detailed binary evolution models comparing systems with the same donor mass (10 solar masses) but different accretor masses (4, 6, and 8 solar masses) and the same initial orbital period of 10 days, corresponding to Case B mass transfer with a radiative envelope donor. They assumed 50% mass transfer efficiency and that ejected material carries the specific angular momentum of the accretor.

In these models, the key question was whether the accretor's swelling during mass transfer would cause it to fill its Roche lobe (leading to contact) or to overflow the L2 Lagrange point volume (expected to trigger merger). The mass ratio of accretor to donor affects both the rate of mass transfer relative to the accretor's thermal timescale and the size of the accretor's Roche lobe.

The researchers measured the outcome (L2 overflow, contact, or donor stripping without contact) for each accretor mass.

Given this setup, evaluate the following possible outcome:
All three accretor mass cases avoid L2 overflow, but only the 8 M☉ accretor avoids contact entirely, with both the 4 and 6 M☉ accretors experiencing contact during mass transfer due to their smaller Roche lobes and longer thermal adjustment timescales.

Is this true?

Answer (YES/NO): NO